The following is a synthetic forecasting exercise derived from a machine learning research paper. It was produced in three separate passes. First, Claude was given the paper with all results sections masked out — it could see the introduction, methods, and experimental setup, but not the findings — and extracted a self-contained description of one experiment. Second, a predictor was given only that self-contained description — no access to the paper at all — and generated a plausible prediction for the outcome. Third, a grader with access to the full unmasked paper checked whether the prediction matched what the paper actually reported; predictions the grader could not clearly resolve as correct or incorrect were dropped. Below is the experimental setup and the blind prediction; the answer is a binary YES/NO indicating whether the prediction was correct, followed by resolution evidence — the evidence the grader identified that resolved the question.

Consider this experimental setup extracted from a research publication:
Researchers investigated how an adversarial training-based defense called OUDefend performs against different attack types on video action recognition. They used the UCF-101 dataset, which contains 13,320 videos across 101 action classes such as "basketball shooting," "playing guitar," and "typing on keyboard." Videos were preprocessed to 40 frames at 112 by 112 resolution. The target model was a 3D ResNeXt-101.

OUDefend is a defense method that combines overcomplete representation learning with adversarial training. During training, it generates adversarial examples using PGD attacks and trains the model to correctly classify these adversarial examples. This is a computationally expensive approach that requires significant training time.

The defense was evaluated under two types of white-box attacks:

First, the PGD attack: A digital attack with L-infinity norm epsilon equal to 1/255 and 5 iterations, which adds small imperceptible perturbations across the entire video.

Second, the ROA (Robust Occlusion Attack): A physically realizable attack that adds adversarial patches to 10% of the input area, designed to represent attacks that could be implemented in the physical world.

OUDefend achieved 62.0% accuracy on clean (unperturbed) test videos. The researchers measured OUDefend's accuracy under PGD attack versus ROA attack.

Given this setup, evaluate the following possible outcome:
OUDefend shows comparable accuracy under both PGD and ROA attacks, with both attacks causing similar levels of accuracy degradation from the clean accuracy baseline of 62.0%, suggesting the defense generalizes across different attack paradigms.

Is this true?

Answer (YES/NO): NO